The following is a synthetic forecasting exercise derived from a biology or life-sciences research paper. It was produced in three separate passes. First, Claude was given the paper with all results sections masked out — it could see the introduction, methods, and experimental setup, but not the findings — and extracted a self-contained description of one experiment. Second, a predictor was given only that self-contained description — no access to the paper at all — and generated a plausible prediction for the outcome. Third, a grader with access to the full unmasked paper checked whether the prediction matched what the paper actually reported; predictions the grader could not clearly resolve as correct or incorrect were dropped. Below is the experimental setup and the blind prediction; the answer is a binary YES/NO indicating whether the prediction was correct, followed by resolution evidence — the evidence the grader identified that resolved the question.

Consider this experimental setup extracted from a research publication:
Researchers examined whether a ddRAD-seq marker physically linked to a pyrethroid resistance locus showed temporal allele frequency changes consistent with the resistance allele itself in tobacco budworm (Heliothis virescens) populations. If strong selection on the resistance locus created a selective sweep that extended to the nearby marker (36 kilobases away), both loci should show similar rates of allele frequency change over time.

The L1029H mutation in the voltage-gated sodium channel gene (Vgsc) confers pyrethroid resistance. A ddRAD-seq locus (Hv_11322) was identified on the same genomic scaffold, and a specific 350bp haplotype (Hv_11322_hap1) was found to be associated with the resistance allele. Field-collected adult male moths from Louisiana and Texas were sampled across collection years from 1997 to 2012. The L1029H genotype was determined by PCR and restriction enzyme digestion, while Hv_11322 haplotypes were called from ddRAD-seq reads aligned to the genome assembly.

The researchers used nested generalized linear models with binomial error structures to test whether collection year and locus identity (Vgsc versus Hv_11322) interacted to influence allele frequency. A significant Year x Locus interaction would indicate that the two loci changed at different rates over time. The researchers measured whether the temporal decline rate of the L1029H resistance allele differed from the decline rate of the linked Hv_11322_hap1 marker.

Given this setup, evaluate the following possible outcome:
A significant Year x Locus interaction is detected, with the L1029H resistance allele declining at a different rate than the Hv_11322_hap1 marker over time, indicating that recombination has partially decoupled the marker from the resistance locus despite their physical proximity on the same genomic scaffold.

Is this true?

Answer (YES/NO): NO